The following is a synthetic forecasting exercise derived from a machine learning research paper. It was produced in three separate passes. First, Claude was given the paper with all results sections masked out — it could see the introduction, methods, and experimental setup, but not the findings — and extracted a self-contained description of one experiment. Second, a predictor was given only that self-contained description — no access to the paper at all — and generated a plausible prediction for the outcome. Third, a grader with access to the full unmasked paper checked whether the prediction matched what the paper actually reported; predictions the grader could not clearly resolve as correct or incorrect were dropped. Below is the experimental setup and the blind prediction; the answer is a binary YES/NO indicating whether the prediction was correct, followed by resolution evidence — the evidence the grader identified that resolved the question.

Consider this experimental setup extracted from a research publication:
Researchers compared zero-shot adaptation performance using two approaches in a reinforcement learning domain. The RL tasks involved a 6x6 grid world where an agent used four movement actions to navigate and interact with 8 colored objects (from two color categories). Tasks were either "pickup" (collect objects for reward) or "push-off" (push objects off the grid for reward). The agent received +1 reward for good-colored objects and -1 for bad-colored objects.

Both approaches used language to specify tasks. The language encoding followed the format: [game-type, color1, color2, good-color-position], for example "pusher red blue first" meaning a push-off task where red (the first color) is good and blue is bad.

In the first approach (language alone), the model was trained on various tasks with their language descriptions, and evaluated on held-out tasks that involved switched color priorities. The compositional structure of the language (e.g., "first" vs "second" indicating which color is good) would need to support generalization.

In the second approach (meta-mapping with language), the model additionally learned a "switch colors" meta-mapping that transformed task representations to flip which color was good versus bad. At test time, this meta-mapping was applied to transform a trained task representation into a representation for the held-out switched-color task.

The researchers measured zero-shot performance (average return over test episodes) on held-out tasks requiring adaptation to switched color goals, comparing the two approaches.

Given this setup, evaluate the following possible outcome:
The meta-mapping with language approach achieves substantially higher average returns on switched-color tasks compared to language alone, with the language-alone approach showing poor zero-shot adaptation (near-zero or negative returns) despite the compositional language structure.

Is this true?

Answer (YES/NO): YES